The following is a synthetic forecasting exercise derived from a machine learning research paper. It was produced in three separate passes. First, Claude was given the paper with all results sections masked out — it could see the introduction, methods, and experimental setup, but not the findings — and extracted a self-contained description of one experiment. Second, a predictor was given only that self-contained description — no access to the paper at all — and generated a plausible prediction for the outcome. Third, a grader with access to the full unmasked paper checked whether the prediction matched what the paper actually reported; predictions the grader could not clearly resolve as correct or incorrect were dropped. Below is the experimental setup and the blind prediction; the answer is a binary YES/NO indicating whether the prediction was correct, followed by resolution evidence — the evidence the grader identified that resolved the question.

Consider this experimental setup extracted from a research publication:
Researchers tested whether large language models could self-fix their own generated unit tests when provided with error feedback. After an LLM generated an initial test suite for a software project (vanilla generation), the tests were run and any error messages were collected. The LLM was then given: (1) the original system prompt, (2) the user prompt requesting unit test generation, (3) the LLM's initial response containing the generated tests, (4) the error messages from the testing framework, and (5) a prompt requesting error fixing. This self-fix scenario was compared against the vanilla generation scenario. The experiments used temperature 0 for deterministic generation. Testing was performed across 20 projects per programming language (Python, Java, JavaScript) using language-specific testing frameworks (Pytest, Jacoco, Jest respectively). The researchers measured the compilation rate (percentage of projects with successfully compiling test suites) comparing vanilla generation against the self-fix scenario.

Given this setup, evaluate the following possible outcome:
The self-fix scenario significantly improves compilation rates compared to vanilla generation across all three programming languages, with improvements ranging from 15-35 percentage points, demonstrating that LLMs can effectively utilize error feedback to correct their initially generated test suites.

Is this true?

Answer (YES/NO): NO